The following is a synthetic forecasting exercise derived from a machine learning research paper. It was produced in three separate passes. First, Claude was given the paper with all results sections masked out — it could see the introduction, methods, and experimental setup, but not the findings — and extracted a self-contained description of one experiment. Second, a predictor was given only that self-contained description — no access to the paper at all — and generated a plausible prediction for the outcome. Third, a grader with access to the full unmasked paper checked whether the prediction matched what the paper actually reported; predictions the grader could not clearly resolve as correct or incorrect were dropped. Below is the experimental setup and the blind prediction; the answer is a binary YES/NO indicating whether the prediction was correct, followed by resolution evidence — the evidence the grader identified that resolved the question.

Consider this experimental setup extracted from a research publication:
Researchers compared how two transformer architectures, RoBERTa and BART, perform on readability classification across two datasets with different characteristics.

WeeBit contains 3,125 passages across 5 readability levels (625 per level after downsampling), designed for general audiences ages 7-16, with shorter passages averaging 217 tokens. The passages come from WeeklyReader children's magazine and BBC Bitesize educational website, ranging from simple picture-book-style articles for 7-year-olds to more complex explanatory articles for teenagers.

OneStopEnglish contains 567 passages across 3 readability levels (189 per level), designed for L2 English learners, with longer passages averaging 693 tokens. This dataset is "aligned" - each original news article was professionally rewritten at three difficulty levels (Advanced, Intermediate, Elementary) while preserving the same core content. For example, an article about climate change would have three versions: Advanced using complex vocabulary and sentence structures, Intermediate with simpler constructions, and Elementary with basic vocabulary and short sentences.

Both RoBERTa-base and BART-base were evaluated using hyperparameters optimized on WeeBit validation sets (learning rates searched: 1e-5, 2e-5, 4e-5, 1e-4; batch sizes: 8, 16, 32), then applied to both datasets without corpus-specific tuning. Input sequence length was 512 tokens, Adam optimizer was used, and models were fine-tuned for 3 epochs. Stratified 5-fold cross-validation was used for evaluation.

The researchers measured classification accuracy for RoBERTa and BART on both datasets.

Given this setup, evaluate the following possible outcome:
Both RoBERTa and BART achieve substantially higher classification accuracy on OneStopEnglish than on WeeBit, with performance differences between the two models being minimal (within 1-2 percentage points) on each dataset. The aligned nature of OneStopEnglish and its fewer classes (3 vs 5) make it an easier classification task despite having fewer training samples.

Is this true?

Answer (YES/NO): YES